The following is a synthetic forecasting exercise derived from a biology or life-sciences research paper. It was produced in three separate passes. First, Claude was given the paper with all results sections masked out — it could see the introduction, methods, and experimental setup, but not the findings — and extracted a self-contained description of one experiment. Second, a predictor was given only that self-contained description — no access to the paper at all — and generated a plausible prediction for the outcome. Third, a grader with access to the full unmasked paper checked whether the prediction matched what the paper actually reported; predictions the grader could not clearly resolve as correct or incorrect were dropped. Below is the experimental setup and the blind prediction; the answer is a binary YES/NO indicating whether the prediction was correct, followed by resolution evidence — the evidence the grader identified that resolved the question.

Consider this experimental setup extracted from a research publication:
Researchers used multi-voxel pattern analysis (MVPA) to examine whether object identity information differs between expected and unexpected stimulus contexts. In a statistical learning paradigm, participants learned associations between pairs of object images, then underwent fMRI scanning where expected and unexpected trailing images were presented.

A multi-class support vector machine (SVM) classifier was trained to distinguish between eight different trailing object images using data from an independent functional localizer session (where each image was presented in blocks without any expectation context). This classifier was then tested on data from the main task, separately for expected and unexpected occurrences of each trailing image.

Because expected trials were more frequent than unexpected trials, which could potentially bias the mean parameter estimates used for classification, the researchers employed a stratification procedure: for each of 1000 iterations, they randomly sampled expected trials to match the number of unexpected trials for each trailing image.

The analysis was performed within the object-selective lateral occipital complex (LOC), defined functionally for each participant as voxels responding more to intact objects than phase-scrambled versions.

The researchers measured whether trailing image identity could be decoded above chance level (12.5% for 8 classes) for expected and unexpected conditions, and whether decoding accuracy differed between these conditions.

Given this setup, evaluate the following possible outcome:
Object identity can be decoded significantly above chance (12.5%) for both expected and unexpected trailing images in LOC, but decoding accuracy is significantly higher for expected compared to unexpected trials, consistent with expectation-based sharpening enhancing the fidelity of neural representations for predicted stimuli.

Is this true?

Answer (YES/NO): NO